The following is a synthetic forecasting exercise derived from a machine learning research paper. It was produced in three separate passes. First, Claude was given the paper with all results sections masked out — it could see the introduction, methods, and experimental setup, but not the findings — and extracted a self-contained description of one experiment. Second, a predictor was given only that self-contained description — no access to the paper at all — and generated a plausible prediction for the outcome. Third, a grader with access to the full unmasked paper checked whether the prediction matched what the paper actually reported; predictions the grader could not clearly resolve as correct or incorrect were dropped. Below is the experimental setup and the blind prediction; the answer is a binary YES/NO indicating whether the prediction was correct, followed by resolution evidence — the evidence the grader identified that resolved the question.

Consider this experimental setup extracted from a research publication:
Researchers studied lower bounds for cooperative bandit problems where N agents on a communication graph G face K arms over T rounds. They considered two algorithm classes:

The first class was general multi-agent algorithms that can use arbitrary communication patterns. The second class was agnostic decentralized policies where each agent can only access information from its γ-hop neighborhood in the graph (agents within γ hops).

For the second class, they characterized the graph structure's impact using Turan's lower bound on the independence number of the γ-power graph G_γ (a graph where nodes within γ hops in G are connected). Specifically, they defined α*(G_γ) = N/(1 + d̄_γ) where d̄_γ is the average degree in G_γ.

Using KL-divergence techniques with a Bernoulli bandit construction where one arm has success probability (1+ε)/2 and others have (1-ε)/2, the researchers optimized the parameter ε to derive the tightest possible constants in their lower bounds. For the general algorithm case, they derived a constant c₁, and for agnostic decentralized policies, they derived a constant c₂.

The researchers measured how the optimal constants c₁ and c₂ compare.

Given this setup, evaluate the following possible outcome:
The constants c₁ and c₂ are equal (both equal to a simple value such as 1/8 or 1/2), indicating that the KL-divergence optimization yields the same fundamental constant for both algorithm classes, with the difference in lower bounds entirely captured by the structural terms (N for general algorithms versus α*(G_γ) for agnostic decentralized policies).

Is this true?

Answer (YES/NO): NO